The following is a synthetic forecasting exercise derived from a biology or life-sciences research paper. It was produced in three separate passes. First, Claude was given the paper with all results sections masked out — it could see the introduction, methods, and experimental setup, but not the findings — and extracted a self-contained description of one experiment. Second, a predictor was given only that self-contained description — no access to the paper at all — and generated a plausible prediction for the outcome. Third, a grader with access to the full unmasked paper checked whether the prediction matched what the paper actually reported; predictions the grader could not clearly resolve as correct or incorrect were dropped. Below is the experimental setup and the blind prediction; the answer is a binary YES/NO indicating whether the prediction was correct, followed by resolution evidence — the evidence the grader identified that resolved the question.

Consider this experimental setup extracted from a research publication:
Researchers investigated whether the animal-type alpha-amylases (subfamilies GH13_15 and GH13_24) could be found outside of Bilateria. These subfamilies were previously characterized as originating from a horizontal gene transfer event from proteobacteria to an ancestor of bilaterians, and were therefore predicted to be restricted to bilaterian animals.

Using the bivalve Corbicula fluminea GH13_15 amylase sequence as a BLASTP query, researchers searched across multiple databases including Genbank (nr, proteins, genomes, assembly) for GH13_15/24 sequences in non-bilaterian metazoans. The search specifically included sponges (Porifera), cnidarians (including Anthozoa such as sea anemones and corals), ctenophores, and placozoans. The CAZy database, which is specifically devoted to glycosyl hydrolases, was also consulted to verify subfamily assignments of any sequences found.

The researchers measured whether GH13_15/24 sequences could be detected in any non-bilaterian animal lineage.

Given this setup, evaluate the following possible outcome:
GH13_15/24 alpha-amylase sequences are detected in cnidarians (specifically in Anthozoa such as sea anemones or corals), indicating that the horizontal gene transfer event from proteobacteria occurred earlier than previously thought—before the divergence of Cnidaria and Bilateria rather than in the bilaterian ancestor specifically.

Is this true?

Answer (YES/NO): NO